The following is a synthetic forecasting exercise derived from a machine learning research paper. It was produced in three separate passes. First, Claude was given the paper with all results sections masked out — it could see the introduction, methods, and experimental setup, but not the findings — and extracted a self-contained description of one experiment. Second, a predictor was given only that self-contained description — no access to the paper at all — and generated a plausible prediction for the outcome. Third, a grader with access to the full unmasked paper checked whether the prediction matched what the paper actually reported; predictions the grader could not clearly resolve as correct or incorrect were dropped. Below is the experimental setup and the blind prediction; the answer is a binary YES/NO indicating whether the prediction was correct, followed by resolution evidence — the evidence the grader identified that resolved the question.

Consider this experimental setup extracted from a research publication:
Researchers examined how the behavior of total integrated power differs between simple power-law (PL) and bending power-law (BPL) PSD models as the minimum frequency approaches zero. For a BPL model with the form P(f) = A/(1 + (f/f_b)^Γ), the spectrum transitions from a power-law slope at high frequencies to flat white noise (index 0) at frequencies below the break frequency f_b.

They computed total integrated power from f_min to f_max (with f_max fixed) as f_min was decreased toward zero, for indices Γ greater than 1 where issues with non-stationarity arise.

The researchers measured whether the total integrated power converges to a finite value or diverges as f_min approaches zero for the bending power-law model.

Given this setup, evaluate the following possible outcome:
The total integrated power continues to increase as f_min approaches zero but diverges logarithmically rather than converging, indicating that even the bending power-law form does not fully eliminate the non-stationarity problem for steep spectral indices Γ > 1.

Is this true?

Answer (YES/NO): NO